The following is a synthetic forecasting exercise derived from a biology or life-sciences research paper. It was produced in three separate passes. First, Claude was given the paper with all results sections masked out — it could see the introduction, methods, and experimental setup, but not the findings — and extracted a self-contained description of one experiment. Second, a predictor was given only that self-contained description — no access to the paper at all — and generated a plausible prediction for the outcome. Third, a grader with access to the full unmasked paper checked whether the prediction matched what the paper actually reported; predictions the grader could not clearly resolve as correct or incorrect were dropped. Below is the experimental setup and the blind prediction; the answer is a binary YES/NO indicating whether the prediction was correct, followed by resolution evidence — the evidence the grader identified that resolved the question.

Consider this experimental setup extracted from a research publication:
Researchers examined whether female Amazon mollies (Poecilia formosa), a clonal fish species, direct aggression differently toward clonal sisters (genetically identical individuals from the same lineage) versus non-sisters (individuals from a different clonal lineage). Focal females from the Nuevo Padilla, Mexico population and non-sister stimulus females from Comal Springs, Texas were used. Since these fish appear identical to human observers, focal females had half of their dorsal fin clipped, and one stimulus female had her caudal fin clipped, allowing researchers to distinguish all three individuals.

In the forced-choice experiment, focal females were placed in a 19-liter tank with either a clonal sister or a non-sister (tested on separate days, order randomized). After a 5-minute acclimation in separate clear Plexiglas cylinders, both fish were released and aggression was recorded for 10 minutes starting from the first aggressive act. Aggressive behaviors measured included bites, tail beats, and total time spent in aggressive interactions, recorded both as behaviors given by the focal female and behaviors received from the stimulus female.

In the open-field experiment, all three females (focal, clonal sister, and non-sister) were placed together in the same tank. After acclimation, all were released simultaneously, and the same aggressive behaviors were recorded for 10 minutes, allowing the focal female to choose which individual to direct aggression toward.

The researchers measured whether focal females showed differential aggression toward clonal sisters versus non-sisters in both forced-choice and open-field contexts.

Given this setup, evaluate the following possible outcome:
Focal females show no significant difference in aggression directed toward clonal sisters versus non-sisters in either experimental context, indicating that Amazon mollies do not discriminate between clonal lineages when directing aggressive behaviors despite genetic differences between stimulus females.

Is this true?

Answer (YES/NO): NO